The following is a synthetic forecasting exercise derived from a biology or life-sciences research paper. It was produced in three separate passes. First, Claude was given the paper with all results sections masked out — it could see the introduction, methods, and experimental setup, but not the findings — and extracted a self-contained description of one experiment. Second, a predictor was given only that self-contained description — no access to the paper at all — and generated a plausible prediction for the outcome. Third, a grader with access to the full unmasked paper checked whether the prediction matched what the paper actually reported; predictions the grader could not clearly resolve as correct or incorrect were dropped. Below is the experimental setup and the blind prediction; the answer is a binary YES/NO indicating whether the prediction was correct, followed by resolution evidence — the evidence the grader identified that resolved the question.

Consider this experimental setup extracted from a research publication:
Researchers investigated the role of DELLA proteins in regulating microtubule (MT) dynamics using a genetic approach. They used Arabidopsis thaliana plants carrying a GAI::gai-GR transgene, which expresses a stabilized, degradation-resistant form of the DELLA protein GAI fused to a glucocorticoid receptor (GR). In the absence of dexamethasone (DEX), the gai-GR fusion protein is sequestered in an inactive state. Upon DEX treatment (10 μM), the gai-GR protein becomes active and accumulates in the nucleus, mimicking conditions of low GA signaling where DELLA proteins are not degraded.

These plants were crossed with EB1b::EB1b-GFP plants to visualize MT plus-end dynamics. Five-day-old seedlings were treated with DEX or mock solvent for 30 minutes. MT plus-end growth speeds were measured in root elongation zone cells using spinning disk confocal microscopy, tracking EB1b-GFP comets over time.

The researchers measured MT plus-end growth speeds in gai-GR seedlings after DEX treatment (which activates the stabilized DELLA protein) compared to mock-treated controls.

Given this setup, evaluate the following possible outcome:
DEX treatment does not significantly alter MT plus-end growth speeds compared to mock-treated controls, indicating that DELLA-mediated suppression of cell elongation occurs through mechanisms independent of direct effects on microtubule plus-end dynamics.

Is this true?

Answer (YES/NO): NO